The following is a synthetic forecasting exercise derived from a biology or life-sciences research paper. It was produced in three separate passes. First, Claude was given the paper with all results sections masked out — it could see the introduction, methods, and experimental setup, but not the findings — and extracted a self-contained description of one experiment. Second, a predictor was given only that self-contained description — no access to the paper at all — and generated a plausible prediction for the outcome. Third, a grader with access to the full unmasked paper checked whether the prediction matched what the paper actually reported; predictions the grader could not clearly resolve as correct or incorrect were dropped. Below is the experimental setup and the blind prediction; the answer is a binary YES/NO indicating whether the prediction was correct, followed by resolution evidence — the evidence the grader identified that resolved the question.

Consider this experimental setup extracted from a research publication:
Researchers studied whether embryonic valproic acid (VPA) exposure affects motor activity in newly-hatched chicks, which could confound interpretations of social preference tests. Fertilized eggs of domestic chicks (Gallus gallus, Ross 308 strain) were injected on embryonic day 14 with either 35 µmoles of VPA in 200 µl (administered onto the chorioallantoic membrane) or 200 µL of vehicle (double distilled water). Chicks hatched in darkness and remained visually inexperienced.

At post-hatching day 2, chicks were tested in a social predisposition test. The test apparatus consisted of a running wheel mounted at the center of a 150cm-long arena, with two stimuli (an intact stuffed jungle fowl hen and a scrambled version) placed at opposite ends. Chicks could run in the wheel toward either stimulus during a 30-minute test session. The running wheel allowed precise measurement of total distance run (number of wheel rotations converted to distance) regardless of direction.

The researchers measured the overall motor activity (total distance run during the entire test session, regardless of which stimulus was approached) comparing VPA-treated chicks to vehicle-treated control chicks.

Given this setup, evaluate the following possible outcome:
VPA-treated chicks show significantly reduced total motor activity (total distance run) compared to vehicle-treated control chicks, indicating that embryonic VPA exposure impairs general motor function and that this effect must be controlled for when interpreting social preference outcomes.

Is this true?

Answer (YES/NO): NO